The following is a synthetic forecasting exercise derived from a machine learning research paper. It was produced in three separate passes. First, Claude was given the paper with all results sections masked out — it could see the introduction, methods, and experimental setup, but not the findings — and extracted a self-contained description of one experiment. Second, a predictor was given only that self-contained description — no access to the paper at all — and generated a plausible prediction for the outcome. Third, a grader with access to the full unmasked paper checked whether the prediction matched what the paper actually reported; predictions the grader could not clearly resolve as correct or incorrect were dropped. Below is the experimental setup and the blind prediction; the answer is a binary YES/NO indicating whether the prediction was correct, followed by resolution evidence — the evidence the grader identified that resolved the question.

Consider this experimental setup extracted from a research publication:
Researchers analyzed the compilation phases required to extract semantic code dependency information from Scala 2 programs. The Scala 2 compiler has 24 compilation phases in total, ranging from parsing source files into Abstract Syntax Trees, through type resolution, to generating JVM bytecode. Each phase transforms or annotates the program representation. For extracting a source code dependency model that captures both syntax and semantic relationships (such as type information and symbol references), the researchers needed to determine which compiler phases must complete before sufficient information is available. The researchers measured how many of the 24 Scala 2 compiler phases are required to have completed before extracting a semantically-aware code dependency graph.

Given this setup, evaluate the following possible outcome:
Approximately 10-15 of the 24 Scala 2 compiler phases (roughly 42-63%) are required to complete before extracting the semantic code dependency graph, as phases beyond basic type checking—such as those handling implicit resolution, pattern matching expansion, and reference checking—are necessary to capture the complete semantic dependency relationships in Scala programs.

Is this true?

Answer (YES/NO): NO